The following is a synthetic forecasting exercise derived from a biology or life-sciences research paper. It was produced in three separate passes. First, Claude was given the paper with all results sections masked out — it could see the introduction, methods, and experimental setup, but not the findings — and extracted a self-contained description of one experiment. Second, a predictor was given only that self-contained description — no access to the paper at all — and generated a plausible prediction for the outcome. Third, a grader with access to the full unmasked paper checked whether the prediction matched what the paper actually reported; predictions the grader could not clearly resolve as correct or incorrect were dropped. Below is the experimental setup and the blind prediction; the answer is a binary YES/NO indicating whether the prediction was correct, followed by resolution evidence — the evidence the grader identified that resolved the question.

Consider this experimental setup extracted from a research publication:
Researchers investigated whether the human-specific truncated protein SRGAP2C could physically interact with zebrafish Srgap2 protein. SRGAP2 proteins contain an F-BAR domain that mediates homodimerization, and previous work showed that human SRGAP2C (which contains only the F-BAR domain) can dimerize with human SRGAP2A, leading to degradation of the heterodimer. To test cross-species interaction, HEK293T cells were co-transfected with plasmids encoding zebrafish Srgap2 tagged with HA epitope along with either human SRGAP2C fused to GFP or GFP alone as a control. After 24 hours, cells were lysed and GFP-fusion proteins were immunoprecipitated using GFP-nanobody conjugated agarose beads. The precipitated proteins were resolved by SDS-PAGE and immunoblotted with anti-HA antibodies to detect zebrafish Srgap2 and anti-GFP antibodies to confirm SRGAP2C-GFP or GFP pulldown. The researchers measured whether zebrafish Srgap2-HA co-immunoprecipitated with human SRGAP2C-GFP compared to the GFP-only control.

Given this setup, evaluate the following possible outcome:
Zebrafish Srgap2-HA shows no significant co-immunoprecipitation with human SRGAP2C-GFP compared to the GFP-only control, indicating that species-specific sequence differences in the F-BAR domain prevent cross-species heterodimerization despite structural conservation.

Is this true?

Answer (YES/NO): NO